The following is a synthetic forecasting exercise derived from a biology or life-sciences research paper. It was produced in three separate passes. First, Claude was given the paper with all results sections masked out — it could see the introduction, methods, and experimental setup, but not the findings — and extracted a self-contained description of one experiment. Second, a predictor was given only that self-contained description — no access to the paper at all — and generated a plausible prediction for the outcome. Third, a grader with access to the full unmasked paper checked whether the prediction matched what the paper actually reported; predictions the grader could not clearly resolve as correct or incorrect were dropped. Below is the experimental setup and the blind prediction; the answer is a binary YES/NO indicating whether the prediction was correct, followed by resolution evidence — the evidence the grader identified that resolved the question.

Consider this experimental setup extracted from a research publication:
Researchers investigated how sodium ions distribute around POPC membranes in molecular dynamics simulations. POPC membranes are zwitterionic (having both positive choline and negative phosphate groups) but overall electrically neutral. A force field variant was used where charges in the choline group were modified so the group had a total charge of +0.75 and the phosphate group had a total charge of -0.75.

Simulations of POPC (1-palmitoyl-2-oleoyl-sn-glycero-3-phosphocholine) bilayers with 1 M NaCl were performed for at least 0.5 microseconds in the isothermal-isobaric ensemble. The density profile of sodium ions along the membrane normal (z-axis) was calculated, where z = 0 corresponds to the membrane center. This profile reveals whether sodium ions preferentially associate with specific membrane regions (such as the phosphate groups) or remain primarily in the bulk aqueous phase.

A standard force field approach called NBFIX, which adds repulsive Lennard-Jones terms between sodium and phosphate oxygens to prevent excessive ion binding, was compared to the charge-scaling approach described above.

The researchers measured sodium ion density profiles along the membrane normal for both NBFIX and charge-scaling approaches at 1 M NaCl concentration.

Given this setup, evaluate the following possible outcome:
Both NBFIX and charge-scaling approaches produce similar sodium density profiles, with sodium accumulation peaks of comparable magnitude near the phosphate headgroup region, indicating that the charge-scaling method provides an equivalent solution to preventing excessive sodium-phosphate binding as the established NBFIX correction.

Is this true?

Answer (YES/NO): YES